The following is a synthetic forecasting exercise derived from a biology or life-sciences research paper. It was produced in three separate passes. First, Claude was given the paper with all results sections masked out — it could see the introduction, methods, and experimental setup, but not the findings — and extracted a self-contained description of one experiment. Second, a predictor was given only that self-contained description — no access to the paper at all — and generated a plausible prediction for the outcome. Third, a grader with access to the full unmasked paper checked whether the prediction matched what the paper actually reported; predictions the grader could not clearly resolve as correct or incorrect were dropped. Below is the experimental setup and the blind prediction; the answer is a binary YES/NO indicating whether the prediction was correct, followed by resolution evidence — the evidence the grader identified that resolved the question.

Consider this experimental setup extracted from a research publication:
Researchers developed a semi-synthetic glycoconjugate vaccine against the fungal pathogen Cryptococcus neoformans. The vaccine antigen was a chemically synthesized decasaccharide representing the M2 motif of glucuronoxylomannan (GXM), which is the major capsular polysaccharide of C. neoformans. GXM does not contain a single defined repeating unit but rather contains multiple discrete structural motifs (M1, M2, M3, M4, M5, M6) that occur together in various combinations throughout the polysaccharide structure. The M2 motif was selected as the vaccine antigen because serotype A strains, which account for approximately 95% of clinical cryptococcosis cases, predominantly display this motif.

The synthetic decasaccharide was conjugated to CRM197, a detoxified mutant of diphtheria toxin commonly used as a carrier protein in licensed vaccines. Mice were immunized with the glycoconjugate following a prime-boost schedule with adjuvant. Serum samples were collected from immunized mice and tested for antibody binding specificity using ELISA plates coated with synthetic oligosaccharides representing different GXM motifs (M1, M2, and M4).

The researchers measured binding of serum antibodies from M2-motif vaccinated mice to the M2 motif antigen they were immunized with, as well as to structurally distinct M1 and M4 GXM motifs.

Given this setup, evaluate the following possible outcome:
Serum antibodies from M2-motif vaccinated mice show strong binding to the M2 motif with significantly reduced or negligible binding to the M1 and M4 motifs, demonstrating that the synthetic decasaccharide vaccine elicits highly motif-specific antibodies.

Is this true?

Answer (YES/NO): NO